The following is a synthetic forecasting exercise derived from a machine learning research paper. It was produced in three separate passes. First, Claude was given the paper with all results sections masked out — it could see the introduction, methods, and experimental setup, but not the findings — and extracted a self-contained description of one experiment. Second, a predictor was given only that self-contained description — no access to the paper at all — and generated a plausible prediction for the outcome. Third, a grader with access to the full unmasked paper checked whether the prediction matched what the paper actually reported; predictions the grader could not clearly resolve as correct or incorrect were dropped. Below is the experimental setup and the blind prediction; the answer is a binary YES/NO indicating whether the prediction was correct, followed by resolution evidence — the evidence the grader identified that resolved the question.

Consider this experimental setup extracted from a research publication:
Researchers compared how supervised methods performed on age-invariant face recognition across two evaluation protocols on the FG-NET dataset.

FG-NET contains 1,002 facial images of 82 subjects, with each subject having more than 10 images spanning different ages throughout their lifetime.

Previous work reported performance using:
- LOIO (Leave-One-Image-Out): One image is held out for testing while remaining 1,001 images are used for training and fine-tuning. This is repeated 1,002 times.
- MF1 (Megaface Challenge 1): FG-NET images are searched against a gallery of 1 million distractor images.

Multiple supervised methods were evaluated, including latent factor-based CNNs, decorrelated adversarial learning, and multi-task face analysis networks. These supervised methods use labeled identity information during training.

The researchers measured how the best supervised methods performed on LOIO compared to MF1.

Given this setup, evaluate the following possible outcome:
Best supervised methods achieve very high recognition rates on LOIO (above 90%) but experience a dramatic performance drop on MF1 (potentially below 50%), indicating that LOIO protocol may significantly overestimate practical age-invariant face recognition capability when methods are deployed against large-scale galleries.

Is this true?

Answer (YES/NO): NO